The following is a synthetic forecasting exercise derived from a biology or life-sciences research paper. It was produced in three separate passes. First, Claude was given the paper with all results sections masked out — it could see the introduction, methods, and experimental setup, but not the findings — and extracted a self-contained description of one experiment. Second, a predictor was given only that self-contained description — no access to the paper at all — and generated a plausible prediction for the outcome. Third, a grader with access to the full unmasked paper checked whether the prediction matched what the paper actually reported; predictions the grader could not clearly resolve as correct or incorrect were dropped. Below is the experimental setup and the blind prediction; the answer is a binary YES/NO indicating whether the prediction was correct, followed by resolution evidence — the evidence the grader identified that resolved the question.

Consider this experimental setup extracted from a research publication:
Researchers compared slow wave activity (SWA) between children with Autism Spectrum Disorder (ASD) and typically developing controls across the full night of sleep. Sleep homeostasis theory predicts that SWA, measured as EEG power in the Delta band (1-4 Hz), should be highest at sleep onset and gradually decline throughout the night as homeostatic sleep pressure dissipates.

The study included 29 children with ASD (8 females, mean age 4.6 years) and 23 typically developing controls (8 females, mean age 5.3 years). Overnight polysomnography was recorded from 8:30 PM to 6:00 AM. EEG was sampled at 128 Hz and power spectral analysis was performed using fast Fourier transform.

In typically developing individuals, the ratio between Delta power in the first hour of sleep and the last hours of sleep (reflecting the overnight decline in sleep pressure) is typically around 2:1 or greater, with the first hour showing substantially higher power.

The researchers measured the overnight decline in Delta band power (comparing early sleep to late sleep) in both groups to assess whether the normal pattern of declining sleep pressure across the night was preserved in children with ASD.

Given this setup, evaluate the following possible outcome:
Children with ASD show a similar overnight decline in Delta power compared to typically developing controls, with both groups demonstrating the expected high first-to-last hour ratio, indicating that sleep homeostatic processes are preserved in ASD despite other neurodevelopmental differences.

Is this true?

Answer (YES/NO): NO